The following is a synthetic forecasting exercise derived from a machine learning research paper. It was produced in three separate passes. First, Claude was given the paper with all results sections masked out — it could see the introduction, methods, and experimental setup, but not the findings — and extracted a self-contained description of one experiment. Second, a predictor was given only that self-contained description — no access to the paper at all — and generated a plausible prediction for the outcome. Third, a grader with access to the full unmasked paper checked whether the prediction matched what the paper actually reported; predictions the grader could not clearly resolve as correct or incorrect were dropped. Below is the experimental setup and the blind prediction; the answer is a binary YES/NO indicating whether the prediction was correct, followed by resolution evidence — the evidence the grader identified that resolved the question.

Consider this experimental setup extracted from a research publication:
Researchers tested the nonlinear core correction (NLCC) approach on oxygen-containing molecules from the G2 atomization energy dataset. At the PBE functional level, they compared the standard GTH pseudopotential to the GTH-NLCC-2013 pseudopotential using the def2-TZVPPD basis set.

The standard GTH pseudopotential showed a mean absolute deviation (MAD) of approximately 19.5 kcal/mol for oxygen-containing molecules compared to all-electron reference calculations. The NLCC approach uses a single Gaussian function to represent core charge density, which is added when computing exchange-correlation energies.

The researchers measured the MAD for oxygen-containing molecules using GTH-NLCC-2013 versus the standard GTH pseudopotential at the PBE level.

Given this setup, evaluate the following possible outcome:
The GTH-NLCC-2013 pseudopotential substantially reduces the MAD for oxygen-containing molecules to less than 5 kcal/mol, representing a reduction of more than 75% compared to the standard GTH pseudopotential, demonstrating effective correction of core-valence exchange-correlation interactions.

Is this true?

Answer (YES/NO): YES